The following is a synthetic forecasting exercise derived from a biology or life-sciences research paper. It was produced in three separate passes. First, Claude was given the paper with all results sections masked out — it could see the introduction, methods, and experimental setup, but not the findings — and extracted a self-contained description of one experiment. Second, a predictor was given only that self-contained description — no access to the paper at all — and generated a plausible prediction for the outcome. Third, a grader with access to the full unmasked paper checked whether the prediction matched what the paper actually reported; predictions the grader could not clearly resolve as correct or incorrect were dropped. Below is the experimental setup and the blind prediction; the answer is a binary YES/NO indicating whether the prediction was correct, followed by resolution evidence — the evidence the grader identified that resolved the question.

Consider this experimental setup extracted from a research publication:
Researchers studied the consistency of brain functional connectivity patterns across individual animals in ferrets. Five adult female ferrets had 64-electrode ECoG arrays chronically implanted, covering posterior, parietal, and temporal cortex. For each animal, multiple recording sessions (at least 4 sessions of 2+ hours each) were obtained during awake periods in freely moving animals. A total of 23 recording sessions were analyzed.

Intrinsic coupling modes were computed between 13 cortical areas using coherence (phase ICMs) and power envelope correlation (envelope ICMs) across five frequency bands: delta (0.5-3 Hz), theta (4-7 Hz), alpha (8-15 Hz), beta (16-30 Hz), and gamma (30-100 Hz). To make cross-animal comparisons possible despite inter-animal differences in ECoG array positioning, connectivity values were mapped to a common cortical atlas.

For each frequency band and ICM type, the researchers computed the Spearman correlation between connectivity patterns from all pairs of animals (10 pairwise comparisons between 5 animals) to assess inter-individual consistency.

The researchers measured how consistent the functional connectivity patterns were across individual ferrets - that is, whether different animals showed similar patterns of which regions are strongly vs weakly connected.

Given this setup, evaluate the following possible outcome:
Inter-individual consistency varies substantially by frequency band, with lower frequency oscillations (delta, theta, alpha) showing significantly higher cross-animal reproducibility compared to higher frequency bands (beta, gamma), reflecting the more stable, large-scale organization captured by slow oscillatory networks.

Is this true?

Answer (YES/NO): NO